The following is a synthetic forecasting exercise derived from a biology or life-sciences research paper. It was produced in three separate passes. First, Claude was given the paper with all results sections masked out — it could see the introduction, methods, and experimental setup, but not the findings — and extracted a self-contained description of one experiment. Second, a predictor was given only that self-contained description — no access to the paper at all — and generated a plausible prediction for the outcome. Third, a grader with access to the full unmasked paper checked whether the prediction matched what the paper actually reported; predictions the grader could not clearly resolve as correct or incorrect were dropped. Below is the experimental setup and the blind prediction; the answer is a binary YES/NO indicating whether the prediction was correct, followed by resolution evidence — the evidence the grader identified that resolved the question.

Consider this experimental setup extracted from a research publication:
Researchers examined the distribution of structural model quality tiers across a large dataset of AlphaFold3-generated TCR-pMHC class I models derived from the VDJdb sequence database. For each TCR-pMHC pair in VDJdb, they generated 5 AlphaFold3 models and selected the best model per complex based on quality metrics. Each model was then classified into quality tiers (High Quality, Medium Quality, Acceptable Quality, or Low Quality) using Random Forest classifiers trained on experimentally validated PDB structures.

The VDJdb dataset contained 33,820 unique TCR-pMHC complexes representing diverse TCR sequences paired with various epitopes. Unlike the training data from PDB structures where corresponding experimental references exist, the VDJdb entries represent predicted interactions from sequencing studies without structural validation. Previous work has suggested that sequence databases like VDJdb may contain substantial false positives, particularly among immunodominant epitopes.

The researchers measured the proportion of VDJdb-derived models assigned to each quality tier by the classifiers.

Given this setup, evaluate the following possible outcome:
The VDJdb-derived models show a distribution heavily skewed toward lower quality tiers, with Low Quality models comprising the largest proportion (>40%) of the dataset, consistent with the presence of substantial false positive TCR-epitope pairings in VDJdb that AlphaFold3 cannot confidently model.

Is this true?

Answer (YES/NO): YES